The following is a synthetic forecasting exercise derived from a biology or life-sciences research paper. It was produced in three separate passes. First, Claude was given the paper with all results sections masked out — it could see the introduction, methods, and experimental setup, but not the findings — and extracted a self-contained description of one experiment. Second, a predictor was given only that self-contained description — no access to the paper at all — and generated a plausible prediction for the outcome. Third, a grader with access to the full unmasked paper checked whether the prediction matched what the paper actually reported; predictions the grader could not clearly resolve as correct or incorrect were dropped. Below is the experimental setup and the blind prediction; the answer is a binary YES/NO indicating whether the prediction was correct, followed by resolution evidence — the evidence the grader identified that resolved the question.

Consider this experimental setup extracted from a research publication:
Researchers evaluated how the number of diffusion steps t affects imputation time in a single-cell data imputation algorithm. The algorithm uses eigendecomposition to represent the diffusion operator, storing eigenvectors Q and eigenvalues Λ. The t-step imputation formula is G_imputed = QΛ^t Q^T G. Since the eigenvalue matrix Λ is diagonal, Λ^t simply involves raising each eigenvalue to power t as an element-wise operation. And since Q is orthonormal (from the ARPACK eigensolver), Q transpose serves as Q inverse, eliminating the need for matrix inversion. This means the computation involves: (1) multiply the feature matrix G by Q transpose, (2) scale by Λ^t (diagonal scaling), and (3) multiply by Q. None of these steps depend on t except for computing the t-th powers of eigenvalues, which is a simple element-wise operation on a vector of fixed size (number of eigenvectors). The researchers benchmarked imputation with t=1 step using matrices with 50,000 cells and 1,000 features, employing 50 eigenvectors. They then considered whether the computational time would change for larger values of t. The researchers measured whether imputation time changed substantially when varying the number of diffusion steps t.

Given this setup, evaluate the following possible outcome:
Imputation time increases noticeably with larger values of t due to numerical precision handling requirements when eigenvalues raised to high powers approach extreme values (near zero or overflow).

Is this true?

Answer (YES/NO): NO